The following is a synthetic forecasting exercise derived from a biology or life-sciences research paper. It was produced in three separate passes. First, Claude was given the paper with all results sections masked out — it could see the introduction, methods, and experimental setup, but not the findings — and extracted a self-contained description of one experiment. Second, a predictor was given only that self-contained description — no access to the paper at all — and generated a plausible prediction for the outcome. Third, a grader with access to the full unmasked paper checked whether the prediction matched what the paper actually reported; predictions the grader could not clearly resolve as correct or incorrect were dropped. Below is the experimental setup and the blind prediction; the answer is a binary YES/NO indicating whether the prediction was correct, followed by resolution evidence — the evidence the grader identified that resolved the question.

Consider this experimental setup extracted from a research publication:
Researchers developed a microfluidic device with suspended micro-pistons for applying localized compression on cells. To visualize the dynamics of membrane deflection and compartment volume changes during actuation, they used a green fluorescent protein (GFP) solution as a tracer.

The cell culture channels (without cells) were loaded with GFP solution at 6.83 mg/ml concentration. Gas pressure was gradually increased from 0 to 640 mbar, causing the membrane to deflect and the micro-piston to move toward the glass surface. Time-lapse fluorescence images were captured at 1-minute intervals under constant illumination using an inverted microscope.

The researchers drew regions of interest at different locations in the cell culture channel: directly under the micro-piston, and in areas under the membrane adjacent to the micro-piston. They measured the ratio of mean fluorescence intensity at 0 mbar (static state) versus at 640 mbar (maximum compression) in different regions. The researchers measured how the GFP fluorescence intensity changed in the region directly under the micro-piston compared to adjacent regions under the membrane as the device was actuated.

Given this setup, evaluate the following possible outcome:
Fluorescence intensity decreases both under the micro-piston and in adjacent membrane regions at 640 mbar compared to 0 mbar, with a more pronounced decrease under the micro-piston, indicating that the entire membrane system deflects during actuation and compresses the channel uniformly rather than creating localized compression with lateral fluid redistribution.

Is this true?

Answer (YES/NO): NO